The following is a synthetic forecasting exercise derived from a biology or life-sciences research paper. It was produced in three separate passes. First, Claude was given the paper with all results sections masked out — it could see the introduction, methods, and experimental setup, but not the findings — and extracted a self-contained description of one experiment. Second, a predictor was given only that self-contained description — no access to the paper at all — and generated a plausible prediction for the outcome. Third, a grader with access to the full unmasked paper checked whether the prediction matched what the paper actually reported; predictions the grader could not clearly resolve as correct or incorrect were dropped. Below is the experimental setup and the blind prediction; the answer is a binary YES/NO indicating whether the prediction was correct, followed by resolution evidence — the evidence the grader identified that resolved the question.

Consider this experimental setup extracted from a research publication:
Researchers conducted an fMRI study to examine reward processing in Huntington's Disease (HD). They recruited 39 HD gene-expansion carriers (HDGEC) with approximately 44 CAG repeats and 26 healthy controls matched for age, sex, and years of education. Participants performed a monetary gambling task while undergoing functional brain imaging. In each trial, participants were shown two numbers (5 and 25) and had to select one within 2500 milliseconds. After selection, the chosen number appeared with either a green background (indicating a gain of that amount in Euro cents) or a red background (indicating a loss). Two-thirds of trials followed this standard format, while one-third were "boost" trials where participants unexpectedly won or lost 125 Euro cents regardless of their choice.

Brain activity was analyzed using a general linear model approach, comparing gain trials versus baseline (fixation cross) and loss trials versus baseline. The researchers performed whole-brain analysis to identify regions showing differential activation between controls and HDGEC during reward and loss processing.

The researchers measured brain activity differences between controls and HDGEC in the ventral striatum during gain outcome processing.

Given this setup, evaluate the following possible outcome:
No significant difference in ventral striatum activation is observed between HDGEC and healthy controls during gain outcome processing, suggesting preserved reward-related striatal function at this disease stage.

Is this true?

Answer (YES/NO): NO